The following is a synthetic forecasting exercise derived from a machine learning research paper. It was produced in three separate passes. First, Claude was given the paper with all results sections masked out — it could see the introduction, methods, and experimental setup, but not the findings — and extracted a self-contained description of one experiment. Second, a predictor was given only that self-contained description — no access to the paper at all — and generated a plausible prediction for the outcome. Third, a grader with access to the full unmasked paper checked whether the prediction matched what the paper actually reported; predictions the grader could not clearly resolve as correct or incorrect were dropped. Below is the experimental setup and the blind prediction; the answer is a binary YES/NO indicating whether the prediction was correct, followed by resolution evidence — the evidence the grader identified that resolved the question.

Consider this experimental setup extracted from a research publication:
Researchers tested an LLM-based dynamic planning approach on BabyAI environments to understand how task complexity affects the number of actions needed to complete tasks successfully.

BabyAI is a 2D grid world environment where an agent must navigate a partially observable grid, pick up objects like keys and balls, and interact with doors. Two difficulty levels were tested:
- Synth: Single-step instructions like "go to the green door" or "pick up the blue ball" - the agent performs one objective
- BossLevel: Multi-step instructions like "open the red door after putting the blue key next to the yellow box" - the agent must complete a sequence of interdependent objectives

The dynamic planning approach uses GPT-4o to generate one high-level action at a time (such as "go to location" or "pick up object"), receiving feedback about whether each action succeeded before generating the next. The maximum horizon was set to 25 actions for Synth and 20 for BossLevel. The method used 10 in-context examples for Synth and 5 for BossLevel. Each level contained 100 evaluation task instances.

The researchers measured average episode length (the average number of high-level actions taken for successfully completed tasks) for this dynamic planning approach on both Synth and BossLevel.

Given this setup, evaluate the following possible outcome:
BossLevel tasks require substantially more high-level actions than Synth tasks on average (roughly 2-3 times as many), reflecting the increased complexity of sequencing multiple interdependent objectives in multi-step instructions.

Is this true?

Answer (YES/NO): NO